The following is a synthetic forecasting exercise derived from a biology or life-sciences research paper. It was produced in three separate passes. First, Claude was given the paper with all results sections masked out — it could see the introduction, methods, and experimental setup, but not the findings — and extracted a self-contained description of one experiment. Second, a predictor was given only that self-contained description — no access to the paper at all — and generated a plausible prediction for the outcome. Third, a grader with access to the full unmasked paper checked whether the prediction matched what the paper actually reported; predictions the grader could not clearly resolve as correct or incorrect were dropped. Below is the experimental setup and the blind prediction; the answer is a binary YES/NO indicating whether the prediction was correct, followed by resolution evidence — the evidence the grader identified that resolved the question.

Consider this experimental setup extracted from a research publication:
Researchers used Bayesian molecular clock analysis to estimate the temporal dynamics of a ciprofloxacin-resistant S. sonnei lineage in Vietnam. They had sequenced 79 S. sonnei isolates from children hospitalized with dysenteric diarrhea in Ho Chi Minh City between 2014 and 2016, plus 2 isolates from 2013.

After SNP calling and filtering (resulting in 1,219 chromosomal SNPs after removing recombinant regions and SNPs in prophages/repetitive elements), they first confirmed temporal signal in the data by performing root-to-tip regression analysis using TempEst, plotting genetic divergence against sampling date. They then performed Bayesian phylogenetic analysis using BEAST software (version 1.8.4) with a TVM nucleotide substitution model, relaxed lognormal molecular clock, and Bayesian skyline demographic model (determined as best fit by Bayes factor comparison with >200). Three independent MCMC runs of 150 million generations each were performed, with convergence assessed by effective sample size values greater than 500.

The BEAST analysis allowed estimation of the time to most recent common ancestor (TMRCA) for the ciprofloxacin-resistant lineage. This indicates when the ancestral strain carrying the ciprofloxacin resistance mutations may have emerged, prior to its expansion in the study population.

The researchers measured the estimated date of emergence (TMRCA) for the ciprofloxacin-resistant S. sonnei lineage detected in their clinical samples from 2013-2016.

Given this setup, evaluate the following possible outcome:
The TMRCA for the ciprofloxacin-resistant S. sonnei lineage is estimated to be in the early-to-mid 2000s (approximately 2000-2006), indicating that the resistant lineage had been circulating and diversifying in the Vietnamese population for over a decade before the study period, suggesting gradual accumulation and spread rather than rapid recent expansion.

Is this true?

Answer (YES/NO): NO